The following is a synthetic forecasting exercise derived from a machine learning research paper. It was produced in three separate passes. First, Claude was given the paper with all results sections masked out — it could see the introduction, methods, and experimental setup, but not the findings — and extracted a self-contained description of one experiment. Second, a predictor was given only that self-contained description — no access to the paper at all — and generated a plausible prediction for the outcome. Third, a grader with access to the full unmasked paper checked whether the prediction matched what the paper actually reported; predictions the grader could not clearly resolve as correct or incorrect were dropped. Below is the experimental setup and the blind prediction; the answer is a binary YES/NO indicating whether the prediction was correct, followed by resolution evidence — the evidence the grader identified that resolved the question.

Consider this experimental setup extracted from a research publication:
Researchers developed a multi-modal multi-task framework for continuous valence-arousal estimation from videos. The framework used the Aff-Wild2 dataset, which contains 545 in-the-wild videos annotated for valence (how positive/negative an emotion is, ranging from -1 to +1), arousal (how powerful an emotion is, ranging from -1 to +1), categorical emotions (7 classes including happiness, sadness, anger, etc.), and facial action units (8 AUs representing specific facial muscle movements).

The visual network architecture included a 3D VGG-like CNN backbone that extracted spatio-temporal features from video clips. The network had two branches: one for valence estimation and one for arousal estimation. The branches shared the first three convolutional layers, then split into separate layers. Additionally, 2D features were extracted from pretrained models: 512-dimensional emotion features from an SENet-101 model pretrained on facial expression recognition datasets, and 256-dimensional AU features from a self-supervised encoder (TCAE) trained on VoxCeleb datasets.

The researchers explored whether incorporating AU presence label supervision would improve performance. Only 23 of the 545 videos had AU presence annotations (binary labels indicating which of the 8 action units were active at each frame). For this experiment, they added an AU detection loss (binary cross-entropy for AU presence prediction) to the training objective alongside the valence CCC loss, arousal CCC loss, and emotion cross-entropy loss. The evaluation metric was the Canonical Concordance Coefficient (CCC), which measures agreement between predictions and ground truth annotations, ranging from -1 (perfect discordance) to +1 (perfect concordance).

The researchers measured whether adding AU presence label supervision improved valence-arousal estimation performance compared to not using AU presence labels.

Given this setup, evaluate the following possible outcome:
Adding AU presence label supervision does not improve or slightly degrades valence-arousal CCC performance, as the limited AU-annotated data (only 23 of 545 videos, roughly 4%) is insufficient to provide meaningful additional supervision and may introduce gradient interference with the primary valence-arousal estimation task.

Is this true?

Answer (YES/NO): YES